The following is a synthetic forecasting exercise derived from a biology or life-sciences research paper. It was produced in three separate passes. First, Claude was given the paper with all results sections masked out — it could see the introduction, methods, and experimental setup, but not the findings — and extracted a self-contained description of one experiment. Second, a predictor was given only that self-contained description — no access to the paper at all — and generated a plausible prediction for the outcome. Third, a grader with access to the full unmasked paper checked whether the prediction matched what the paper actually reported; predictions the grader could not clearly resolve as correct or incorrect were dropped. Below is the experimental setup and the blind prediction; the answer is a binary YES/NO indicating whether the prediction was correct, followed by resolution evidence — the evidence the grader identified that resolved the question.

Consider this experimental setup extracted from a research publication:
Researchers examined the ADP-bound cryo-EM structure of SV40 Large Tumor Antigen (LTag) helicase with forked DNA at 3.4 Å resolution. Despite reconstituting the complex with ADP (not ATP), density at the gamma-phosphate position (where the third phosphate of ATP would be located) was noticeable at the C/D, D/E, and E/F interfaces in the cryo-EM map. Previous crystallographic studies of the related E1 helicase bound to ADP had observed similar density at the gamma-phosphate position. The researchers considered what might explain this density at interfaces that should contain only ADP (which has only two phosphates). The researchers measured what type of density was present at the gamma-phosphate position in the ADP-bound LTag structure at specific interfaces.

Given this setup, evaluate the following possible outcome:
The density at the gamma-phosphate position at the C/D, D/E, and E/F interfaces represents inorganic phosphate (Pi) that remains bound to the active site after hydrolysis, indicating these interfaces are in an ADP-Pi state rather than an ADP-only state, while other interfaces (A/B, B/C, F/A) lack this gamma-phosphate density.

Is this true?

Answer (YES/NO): NO